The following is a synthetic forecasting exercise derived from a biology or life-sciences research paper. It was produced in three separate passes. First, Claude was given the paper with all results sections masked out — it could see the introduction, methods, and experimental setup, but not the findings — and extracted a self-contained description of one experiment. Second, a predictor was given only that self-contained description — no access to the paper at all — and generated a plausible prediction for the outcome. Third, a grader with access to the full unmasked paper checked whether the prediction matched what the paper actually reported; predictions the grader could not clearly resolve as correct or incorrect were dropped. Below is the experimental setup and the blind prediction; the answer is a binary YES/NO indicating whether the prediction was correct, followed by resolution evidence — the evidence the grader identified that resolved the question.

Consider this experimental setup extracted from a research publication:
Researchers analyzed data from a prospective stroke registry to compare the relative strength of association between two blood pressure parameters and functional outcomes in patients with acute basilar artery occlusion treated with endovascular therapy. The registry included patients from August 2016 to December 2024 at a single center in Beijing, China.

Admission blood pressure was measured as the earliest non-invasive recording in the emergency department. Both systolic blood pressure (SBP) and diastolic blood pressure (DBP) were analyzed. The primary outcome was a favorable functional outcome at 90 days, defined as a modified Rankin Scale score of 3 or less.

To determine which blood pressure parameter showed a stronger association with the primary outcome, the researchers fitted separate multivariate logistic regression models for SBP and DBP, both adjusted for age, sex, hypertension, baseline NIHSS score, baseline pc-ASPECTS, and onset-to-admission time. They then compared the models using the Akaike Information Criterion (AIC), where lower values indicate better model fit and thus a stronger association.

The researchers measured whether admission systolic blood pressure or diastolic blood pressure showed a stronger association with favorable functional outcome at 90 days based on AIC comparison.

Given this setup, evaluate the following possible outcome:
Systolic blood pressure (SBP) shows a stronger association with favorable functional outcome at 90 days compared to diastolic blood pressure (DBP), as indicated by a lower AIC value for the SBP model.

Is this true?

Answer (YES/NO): YES